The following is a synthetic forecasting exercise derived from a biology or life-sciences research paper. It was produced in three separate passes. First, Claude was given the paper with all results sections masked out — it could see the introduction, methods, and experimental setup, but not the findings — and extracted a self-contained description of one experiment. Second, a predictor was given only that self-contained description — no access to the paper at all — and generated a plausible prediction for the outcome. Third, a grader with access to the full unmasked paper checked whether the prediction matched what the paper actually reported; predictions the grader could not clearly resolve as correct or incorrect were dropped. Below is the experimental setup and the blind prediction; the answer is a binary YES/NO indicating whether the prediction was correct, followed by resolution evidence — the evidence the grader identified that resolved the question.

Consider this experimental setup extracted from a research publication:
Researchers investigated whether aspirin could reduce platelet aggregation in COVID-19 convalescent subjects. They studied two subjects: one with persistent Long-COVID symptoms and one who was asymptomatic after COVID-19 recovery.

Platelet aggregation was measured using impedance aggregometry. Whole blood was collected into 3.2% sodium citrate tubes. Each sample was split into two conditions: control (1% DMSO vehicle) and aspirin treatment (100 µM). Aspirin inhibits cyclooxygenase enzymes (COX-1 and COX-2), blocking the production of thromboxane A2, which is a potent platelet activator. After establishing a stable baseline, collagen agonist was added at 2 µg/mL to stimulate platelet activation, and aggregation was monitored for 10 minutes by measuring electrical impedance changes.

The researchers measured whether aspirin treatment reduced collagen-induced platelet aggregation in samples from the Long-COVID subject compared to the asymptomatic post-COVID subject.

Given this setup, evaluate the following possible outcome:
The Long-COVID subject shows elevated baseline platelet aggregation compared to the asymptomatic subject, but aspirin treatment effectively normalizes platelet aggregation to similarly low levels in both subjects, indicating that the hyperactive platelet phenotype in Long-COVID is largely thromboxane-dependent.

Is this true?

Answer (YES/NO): YES